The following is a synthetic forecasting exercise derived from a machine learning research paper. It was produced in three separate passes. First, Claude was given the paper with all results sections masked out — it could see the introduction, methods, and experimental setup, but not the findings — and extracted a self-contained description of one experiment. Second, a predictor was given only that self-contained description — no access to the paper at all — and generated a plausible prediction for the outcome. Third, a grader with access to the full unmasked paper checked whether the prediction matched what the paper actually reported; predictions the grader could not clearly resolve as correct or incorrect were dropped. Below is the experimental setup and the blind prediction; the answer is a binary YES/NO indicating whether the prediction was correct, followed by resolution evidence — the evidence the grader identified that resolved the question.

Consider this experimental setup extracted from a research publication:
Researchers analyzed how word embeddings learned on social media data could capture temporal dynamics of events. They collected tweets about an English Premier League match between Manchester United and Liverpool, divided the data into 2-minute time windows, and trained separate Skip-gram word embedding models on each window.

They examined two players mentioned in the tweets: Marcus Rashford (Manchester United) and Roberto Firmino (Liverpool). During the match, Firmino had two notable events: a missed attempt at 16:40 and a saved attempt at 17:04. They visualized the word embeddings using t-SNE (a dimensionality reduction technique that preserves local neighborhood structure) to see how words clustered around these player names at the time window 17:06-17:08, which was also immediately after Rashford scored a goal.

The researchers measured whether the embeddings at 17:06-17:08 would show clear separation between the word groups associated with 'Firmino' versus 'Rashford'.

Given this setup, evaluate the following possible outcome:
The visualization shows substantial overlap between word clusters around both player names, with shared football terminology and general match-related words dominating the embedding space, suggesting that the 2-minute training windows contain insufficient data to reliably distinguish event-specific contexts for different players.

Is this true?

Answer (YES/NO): NO